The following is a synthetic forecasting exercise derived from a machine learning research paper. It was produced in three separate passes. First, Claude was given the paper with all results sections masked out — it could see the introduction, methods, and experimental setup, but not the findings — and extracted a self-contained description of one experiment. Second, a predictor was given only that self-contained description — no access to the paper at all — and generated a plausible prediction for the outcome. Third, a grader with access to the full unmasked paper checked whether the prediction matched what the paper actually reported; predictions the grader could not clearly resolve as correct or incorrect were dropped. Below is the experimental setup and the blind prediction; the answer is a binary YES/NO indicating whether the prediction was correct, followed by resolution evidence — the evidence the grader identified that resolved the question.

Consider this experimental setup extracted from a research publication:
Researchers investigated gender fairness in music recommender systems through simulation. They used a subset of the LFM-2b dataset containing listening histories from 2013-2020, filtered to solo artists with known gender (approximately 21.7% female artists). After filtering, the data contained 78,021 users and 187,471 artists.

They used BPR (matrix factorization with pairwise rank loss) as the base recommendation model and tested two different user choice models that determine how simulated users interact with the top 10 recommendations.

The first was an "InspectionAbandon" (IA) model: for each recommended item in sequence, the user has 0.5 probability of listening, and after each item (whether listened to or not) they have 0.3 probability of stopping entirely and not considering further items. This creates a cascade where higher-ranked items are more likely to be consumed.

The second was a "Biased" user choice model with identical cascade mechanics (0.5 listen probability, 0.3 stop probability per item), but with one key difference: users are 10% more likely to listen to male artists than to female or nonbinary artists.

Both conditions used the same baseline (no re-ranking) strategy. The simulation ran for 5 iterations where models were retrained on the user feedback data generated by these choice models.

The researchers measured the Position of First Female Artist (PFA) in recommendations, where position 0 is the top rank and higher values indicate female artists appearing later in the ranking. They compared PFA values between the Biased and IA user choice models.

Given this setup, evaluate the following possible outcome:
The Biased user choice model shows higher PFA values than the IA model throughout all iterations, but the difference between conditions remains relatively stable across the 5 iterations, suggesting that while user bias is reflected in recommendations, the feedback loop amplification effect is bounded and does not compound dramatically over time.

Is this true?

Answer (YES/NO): NO